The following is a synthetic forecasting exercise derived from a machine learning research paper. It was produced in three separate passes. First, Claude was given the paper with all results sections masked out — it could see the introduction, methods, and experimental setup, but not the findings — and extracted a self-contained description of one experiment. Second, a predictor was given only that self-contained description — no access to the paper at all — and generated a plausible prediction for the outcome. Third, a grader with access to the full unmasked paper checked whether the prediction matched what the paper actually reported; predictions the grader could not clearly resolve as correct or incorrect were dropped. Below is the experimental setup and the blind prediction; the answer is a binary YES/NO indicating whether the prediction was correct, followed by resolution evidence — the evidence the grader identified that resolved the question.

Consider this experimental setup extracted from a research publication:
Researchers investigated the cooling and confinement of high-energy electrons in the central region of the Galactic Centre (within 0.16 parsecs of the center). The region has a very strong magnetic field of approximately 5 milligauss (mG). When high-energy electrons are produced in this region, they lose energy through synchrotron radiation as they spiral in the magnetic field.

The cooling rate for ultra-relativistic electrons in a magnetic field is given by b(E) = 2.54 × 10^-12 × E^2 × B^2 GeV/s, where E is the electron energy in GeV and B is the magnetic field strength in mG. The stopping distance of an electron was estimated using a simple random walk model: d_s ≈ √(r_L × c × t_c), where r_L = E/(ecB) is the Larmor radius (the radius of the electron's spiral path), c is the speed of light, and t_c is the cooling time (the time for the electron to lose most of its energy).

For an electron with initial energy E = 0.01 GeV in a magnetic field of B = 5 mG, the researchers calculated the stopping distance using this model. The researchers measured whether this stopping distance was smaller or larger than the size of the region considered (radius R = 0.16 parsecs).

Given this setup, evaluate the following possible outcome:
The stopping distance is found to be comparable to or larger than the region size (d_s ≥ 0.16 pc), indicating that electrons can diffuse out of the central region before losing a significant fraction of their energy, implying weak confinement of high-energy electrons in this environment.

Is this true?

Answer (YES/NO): NO